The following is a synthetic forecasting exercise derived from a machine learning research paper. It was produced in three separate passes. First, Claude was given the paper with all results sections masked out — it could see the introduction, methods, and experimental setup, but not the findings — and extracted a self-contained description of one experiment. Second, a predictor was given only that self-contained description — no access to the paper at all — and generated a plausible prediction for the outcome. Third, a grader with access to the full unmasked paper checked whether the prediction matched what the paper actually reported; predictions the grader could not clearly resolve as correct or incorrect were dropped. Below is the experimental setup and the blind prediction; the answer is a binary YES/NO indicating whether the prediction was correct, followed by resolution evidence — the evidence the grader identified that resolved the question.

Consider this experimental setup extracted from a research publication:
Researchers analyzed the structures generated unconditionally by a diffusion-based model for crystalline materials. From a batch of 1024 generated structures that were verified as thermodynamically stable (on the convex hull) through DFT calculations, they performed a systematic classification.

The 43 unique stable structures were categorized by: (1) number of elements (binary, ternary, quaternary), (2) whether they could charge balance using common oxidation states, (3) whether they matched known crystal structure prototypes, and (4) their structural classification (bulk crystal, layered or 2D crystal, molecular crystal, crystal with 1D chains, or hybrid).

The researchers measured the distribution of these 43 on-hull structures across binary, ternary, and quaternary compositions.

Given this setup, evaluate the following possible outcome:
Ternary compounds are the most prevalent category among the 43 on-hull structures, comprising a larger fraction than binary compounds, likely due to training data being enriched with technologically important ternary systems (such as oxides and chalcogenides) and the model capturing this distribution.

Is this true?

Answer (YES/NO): YES